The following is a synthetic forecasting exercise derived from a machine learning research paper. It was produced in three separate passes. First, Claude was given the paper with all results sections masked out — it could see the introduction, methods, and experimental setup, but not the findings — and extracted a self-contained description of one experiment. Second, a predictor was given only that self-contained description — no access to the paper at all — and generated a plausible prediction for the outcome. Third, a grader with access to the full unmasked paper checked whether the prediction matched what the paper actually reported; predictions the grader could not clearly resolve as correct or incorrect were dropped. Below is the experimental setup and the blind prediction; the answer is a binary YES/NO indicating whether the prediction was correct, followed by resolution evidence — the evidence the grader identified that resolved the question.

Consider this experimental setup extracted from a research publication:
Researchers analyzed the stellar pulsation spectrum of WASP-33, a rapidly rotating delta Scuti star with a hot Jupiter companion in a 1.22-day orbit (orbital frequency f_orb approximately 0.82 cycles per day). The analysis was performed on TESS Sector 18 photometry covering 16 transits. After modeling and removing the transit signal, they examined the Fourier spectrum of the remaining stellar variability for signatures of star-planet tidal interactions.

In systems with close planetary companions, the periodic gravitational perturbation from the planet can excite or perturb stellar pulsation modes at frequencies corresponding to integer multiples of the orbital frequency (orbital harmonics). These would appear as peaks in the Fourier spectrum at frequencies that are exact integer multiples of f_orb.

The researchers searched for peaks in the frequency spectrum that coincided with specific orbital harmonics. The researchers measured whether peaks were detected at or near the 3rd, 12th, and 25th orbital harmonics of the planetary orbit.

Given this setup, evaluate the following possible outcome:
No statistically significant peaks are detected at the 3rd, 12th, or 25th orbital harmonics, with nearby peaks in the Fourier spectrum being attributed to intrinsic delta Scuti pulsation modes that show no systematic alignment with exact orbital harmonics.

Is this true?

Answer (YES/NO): NO